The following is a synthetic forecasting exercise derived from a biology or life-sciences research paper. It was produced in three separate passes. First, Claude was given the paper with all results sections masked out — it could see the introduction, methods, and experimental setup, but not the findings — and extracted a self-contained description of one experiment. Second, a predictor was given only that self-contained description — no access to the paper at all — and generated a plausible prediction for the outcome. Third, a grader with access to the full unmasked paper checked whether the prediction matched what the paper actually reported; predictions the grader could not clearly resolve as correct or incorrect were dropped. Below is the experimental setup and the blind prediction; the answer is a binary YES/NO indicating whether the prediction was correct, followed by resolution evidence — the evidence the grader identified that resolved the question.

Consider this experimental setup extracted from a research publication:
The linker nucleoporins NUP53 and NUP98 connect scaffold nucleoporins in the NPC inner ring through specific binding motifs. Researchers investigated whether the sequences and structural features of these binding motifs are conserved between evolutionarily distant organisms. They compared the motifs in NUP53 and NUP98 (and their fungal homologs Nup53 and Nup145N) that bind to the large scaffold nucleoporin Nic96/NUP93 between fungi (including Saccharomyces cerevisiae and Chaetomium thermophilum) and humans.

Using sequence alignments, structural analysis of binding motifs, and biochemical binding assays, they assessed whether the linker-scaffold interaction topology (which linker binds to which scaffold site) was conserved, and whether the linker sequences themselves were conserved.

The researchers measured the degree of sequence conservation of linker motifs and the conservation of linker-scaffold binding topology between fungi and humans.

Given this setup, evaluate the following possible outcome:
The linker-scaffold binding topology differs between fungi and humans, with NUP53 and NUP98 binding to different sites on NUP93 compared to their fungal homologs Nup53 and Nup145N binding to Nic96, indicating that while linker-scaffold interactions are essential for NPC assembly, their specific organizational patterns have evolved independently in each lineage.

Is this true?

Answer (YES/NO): NO